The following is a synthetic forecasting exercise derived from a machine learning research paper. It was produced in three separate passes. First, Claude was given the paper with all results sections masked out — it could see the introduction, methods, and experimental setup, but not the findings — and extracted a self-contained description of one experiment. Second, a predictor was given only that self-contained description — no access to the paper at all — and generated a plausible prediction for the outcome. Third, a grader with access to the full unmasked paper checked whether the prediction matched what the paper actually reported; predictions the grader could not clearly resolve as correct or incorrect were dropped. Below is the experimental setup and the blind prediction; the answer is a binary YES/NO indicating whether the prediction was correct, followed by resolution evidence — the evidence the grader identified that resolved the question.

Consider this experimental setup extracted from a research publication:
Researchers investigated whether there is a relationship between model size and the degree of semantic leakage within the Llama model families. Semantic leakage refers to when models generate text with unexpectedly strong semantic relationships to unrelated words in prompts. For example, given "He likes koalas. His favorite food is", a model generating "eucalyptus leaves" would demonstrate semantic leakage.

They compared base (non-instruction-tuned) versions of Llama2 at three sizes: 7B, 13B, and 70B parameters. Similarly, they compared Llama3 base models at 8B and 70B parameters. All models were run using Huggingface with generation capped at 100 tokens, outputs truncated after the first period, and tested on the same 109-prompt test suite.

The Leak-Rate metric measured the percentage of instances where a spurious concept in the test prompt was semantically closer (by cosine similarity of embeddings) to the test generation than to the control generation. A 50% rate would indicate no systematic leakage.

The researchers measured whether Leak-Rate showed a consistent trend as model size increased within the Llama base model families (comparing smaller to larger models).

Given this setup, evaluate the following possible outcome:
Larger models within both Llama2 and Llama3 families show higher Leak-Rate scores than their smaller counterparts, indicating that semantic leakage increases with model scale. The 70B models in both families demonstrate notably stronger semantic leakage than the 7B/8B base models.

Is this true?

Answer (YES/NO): NO